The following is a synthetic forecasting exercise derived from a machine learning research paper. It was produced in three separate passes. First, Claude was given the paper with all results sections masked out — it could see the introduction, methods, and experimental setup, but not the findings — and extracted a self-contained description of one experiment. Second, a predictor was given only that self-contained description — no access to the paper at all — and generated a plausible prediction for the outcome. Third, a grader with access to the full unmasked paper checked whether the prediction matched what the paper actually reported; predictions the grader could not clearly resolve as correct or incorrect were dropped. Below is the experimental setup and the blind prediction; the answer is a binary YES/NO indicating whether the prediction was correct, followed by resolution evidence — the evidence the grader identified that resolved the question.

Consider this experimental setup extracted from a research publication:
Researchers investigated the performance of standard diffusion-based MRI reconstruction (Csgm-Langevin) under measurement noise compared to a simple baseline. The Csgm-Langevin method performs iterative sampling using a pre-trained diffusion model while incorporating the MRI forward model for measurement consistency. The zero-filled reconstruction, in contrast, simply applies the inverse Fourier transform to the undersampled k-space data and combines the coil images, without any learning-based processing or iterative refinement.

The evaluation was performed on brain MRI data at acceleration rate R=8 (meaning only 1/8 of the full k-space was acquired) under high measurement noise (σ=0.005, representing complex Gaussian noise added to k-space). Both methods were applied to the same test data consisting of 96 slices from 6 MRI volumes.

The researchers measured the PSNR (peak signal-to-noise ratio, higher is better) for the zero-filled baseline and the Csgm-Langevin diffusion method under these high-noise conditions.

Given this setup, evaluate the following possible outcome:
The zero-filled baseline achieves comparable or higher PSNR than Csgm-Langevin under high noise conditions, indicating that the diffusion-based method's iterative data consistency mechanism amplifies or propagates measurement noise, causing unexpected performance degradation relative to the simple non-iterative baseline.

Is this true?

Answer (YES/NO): YES